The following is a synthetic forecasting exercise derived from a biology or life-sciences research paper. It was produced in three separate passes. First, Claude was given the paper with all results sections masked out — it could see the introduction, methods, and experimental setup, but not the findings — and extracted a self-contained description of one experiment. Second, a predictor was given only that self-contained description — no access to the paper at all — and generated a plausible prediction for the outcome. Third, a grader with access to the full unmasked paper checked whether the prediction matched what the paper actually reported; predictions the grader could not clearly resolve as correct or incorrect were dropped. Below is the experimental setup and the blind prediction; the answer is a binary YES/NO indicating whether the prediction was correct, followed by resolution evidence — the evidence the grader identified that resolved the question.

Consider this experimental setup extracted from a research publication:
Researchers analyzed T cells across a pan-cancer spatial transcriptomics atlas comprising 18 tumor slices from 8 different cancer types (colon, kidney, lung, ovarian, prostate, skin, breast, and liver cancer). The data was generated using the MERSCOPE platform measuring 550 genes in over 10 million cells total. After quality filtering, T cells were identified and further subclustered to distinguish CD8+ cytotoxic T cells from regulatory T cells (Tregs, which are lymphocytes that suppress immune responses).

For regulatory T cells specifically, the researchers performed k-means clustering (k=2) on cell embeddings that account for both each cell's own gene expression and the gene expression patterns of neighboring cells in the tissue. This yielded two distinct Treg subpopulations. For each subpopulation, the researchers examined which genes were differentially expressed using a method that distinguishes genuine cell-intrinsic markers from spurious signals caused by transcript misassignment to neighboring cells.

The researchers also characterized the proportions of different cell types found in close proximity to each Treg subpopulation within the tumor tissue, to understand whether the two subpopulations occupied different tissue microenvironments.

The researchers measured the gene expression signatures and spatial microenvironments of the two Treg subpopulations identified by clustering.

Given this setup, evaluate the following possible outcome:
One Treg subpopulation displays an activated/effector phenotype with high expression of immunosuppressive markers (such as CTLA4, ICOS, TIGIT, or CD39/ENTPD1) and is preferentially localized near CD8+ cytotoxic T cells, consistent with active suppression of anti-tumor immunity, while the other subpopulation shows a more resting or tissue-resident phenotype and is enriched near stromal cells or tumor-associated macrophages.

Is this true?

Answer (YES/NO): NO